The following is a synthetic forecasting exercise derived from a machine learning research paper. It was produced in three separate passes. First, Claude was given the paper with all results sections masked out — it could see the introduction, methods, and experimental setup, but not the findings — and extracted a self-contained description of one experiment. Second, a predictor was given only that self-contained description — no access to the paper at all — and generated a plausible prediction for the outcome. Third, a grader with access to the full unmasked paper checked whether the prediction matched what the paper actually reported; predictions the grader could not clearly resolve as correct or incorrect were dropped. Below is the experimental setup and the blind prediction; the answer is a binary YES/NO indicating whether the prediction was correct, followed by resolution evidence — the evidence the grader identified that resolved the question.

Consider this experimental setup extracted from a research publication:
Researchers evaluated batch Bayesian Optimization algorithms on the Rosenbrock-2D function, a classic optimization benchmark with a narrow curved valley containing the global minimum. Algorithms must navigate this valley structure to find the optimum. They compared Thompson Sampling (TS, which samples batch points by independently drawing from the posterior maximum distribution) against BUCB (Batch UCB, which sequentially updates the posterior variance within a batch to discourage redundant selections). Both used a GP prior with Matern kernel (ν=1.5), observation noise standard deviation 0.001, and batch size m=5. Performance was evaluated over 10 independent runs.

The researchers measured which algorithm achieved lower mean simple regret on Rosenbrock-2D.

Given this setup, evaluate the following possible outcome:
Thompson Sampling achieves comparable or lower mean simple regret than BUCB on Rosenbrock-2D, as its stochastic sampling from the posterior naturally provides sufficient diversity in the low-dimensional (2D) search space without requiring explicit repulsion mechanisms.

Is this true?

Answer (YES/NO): YES